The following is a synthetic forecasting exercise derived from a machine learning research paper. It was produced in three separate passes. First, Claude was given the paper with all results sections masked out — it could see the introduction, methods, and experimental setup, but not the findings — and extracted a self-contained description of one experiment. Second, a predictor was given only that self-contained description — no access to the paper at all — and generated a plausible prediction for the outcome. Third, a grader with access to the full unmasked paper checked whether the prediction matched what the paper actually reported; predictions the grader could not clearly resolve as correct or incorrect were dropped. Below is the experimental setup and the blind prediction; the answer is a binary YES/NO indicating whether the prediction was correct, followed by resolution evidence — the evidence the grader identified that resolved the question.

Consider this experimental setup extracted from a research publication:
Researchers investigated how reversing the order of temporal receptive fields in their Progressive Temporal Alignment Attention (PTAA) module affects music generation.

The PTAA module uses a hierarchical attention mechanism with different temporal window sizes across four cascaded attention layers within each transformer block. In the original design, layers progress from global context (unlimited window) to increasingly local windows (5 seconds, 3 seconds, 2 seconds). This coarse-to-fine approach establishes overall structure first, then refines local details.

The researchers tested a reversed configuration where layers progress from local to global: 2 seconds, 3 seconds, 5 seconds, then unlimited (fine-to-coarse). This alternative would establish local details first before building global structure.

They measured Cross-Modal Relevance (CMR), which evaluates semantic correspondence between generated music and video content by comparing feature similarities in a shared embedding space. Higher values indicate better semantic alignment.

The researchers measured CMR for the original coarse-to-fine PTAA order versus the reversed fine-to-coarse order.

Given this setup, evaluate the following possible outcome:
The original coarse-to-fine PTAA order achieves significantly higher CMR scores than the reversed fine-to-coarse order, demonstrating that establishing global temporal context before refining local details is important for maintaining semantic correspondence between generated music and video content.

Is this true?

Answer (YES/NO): NO